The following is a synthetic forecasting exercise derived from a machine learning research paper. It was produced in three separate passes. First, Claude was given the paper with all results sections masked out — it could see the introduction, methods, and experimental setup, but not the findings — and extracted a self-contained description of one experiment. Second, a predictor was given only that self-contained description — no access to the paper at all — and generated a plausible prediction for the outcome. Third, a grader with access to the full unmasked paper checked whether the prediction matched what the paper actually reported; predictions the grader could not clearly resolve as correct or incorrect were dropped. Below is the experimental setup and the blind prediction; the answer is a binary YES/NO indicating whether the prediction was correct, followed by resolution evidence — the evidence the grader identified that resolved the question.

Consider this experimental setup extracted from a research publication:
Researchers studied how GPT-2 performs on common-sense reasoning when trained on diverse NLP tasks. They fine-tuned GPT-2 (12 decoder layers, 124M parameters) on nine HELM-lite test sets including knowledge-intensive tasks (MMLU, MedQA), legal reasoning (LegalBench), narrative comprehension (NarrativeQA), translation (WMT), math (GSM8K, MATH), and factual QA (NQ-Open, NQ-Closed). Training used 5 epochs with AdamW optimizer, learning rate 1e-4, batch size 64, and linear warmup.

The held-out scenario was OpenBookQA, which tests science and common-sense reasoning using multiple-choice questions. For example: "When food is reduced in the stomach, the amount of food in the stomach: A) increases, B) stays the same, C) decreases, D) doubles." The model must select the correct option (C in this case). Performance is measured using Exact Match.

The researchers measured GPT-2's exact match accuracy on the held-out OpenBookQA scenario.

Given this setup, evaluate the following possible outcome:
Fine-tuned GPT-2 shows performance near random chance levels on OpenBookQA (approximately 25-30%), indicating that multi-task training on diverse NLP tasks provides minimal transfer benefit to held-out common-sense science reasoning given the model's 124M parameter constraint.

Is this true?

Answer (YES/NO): NO